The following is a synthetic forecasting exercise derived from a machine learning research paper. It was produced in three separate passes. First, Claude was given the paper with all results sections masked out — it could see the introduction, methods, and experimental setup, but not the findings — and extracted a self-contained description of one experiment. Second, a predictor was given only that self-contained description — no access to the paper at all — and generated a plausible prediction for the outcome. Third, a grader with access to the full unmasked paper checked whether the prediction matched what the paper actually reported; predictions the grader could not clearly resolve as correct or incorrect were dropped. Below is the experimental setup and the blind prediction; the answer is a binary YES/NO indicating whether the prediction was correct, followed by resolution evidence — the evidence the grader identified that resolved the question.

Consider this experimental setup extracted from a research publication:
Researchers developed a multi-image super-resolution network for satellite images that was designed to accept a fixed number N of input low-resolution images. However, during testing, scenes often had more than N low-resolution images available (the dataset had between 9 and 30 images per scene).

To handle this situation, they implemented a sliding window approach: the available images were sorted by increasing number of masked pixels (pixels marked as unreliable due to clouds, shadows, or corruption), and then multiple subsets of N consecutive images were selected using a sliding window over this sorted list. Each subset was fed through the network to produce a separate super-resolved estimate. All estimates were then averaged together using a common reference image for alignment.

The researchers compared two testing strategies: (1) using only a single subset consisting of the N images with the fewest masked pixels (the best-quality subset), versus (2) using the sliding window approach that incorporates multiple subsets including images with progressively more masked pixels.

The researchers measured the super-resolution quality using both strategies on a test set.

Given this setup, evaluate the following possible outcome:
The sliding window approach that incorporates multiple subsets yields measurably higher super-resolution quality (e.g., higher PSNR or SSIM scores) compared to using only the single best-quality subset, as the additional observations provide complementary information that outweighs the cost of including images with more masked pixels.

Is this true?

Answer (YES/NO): YES